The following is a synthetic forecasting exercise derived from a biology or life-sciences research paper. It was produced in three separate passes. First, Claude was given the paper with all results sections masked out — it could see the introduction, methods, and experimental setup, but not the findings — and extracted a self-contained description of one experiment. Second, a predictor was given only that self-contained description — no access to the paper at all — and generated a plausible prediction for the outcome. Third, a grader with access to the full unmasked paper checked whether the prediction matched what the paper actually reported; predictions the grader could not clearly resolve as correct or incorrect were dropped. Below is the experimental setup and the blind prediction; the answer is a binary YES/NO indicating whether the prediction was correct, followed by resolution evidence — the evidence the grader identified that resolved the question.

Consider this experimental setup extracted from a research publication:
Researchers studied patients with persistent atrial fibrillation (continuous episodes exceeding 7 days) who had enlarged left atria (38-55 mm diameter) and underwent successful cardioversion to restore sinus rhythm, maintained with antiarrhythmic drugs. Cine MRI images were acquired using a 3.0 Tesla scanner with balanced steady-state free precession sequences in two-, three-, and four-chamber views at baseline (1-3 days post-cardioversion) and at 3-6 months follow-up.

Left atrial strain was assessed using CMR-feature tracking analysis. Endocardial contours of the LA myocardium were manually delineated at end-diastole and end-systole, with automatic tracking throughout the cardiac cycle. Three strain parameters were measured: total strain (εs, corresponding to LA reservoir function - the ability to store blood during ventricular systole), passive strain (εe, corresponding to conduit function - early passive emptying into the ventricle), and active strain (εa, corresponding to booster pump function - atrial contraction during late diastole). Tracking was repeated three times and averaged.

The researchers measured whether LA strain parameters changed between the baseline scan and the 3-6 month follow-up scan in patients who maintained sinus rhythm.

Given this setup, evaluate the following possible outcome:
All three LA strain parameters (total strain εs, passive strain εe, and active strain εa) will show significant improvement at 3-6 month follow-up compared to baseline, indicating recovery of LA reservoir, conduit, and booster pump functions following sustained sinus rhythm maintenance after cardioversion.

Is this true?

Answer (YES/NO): YES